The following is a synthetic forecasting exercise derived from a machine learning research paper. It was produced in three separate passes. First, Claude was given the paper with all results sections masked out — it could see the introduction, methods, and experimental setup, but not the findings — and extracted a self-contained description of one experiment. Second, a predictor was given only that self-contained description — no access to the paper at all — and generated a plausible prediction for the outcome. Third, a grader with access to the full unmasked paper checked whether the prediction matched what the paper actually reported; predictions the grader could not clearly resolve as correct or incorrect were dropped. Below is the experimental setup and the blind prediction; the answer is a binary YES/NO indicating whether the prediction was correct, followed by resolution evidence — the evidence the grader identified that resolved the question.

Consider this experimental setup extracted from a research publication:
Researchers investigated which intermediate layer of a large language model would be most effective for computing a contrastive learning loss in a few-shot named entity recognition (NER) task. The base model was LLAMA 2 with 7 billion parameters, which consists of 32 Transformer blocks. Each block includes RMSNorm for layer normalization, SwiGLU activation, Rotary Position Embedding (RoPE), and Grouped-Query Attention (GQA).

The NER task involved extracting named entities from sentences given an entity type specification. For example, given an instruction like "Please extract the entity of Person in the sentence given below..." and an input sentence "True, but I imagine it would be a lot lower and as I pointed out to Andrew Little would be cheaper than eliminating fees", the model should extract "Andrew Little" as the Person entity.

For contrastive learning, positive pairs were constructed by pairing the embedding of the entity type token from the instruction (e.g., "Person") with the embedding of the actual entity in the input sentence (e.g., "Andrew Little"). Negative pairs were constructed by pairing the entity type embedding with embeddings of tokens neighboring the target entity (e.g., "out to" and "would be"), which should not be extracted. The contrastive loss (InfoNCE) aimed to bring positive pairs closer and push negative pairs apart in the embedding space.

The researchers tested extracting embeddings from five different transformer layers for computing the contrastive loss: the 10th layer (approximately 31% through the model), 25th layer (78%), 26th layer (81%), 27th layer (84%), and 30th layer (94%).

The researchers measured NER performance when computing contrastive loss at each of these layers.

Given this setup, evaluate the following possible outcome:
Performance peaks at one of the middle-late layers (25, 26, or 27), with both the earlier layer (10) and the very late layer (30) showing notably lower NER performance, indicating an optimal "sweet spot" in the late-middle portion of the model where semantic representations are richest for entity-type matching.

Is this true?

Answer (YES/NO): YES